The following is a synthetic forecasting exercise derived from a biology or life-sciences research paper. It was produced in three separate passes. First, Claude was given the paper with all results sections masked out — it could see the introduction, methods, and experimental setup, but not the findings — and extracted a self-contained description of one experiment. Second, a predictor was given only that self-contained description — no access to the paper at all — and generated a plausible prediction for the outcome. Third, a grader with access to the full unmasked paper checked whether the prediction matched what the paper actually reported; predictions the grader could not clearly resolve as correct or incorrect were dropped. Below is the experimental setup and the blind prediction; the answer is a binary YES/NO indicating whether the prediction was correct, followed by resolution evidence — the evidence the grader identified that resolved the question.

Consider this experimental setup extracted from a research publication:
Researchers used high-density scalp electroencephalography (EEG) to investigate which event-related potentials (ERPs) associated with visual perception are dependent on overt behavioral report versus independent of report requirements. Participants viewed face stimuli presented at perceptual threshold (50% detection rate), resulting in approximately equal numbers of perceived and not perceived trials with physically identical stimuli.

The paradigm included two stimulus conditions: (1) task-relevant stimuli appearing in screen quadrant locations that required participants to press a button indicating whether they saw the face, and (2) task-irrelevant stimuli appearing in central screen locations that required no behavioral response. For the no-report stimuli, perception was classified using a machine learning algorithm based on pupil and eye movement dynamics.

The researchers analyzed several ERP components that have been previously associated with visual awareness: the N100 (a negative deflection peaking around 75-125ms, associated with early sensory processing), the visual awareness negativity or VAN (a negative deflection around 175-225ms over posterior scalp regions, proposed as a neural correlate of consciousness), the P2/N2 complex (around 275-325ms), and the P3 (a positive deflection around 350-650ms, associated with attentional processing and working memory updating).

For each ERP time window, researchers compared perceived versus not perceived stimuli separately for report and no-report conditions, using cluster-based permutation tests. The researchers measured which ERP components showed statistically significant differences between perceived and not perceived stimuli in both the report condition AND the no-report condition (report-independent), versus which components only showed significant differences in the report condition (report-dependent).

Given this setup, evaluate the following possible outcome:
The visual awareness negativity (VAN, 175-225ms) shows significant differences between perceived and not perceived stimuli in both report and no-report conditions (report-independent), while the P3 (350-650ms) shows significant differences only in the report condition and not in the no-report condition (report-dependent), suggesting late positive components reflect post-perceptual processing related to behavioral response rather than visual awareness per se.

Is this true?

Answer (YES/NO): YES